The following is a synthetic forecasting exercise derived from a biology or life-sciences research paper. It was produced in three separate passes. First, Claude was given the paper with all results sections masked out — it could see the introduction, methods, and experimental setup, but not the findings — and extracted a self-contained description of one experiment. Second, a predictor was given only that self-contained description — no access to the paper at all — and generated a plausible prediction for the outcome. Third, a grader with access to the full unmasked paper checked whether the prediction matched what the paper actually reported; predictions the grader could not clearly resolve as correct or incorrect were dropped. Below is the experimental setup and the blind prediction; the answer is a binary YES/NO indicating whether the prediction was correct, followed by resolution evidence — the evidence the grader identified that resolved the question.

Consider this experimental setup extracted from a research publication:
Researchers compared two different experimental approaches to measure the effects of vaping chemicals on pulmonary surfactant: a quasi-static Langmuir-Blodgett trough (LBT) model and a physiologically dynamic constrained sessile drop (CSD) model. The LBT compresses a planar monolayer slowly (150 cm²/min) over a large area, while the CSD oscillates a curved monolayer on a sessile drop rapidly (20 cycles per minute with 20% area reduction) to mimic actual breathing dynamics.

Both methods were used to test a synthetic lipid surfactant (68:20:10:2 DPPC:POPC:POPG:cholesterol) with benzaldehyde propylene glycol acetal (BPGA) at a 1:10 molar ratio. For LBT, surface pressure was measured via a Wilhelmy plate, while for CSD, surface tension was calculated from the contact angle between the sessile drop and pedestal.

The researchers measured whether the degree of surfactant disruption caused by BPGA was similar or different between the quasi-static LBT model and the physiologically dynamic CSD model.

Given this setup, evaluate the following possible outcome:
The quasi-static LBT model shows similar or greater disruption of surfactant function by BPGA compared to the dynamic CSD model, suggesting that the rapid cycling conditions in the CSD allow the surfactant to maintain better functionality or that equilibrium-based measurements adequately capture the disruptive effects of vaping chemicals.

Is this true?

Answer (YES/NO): YES